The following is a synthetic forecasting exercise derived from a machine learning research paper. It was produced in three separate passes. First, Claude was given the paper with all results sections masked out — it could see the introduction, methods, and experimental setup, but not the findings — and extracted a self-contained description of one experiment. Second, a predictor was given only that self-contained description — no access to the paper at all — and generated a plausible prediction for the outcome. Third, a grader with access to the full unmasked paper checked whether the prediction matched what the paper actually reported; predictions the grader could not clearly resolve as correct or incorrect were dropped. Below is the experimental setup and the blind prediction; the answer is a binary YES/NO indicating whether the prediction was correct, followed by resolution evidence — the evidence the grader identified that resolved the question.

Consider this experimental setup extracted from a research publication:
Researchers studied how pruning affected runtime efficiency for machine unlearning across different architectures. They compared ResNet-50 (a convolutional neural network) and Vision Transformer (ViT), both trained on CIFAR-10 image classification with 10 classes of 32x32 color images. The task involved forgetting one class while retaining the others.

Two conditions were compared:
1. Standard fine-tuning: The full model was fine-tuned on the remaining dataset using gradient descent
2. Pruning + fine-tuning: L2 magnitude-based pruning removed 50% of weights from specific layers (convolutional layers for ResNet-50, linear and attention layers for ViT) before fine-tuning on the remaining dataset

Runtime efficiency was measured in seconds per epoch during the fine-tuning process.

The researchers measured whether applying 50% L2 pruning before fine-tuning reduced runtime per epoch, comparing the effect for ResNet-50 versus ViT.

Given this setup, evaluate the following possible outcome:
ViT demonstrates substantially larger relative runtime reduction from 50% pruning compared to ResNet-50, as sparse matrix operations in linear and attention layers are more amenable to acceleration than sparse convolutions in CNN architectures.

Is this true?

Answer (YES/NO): NO